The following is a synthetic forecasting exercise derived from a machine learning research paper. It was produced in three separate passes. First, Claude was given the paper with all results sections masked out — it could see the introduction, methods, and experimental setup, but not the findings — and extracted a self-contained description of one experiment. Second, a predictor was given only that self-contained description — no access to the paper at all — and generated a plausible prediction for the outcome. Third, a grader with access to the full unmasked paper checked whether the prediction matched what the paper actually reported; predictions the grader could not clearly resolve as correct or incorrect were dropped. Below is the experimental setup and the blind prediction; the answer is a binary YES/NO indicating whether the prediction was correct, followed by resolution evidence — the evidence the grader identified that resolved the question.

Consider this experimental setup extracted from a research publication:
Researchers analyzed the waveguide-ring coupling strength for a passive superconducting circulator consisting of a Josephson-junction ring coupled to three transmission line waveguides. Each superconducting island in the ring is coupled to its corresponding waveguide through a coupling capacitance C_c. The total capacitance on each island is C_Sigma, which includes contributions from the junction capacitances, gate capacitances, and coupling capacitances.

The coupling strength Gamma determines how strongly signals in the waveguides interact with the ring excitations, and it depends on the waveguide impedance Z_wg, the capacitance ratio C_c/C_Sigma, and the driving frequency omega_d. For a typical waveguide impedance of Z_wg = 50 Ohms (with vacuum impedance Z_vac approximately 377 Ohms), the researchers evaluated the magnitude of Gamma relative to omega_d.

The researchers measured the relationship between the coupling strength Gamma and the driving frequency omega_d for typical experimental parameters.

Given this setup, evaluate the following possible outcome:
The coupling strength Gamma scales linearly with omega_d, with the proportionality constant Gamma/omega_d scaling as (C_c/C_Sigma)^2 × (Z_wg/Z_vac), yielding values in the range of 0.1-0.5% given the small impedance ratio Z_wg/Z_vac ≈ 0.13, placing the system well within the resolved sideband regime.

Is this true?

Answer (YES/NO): YES